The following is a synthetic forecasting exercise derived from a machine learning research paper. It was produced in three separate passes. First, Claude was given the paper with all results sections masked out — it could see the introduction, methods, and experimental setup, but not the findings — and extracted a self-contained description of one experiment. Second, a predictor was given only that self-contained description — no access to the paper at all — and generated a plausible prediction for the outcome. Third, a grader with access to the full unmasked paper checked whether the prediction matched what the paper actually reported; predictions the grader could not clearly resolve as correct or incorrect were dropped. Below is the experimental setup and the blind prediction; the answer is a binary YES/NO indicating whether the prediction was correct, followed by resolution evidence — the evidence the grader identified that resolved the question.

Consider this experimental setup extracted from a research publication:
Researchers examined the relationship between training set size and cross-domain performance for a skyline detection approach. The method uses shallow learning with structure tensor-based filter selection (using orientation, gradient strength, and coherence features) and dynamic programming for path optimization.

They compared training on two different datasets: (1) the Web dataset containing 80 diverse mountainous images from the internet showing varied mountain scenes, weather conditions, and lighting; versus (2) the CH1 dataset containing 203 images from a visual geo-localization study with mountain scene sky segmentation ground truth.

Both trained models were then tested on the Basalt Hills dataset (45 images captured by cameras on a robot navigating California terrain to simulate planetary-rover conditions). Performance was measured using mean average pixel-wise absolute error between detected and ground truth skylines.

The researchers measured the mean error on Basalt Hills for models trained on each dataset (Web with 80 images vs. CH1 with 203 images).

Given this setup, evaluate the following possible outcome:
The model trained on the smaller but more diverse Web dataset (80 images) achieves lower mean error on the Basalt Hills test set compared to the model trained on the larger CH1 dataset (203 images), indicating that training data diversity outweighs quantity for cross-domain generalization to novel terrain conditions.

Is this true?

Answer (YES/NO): YES